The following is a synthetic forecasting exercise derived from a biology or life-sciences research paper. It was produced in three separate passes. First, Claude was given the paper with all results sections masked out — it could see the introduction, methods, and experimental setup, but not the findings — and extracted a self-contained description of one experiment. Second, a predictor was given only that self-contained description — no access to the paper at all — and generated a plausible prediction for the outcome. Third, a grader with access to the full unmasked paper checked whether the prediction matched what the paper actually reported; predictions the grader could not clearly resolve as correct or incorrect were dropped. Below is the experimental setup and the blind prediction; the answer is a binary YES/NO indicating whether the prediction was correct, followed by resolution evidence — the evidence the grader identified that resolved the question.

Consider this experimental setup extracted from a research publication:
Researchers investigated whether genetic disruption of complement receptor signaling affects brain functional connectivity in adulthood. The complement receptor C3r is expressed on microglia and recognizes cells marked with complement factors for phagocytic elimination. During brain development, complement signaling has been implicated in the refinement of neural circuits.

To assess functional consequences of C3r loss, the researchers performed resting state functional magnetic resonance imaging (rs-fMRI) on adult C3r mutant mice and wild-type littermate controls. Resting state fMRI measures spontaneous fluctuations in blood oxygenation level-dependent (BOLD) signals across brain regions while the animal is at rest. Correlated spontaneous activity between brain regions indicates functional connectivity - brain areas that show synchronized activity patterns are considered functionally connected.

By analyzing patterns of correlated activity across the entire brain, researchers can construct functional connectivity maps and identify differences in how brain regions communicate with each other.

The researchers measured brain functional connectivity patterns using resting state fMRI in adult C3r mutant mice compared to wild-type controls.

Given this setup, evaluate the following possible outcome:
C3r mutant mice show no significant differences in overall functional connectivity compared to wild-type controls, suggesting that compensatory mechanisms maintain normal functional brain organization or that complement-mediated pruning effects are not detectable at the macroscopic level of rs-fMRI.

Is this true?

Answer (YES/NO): NO